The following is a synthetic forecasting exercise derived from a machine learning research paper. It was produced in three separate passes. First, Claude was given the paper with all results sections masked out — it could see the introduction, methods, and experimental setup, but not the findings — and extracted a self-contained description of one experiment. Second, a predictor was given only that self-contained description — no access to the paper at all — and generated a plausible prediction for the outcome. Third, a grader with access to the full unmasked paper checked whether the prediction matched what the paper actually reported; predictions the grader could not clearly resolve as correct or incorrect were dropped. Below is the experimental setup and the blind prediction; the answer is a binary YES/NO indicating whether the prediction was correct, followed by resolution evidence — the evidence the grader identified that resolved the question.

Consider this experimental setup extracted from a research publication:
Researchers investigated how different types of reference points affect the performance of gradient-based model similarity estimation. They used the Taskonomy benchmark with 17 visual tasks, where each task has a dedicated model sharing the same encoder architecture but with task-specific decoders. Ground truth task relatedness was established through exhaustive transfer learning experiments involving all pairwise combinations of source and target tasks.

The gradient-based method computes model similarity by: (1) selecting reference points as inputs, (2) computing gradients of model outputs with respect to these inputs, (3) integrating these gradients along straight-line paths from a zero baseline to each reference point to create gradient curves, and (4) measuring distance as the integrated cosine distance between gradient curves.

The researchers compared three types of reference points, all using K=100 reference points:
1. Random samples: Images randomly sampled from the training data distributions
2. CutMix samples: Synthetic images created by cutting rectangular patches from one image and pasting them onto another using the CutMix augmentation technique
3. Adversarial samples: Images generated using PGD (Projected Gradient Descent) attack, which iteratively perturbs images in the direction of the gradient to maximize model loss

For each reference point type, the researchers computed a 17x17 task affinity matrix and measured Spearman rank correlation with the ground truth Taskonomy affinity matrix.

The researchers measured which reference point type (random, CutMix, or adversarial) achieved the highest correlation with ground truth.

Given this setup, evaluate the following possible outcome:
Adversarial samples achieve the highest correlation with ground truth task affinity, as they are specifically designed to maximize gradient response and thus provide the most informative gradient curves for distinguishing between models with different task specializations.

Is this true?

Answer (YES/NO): NO